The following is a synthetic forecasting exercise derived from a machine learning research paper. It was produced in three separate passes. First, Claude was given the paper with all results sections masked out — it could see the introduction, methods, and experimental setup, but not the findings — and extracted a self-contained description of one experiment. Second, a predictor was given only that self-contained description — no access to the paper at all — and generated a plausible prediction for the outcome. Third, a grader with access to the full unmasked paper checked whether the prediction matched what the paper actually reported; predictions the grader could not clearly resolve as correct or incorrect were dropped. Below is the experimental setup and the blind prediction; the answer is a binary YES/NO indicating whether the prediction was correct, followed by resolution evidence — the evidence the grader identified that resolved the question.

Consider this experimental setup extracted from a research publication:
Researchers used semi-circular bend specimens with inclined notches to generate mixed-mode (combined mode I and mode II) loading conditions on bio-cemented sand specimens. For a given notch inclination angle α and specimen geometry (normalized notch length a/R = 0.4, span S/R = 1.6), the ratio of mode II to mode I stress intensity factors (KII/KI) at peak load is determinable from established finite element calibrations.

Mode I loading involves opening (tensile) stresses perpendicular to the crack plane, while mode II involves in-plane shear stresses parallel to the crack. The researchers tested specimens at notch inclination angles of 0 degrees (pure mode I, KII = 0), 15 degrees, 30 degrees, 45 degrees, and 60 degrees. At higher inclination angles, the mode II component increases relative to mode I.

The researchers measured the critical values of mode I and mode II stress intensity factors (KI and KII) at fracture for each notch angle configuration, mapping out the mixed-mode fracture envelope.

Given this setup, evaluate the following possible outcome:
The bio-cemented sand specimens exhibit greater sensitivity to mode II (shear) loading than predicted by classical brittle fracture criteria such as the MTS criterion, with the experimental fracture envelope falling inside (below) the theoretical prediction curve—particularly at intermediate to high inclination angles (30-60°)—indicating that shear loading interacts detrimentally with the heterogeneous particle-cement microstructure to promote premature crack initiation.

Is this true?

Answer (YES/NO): NO